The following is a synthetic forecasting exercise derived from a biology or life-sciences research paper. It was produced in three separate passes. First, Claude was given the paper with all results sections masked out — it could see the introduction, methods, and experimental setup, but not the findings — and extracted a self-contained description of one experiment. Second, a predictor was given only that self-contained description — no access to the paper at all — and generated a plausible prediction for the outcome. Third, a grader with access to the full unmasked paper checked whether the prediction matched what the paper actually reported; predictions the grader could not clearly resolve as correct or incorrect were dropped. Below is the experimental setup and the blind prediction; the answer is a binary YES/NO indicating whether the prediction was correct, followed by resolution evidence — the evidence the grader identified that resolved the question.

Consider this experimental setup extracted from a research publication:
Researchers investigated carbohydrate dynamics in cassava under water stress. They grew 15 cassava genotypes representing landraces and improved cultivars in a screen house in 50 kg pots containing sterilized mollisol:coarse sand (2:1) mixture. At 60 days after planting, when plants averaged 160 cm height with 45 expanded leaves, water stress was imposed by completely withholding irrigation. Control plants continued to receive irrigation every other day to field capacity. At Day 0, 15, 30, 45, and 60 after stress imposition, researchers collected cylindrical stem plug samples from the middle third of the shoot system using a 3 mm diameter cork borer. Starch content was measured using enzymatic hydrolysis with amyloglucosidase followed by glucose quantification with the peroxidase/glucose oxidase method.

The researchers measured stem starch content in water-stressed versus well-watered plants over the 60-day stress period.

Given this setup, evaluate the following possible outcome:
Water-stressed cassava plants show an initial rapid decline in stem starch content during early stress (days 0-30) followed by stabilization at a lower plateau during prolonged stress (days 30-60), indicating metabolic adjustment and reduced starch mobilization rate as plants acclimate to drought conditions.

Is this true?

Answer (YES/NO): NO